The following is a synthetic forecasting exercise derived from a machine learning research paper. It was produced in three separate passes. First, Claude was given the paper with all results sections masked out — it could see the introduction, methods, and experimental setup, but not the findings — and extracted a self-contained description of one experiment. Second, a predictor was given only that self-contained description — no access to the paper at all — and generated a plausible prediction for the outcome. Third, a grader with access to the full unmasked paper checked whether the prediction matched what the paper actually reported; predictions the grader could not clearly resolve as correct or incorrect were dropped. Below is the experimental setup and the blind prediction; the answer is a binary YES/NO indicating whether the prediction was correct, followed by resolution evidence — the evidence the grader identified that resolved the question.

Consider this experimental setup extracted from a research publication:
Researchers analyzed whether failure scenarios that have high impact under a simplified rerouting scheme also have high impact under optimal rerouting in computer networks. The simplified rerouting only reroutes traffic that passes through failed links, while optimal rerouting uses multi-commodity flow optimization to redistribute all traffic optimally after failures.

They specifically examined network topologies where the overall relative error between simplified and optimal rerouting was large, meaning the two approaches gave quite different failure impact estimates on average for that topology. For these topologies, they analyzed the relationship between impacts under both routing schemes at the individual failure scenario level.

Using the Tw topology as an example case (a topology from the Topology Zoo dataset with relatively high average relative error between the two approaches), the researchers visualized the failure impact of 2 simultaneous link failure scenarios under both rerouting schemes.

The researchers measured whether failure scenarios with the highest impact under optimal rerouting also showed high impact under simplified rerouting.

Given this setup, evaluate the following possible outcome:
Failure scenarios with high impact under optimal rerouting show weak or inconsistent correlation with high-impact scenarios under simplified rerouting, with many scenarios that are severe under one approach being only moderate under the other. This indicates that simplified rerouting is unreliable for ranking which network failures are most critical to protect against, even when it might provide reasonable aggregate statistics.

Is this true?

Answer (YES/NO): NO